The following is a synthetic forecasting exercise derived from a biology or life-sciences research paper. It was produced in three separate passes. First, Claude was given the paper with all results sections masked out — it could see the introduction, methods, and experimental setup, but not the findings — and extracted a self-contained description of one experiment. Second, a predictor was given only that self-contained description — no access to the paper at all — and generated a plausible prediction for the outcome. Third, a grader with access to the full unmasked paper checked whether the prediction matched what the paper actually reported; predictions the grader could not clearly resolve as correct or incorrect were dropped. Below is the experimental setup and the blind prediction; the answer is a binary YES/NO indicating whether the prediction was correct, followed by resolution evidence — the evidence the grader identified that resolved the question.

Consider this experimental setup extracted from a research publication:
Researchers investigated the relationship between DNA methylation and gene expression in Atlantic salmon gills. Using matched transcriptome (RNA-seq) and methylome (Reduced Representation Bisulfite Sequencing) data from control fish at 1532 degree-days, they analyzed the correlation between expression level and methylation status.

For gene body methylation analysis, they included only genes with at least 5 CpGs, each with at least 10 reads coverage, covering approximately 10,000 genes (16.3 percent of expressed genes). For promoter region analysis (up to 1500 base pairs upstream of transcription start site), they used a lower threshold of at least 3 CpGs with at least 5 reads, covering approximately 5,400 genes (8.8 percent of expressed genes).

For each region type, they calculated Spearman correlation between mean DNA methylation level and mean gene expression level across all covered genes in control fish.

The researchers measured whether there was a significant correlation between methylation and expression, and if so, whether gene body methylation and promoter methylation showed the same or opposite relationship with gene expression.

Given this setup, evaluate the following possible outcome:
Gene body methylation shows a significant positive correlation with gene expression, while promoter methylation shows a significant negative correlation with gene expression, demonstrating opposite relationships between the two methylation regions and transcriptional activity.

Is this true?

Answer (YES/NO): NO